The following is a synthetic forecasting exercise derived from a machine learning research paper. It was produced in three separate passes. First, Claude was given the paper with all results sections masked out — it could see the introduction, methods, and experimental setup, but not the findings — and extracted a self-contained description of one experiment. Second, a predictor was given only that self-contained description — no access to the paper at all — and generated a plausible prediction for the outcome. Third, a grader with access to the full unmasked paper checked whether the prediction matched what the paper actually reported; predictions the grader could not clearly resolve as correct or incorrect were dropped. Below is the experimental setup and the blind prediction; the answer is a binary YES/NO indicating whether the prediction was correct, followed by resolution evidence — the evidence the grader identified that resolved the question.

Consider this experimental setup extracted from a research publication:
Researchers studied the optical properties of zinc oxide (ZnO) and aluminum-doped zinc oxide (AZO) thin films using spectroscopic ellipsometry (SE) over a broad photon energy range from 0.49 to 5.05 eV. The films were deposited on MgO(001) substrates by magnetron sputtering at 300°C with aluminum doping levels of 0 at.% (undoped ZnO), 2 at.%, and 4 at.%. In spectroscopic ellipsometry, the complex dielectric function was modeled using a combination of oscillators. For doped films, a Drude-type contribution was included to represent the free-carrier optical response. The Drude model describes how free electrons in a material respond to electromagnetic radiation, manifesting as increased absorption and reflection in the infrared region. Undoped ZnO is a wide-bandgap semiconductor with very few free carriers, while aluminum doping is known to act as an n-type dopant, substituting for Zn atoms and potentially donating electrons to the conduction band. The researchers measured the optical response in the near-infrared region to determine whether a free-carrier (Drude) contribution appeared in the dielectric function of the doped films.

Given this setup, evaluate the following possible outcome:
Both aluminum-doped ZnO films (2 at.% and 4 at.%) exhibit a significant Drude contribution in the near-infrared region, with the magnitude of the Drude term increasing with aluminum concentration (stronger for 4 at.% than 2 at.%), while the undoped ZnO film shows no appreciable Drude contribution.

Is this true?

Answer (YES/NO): YES